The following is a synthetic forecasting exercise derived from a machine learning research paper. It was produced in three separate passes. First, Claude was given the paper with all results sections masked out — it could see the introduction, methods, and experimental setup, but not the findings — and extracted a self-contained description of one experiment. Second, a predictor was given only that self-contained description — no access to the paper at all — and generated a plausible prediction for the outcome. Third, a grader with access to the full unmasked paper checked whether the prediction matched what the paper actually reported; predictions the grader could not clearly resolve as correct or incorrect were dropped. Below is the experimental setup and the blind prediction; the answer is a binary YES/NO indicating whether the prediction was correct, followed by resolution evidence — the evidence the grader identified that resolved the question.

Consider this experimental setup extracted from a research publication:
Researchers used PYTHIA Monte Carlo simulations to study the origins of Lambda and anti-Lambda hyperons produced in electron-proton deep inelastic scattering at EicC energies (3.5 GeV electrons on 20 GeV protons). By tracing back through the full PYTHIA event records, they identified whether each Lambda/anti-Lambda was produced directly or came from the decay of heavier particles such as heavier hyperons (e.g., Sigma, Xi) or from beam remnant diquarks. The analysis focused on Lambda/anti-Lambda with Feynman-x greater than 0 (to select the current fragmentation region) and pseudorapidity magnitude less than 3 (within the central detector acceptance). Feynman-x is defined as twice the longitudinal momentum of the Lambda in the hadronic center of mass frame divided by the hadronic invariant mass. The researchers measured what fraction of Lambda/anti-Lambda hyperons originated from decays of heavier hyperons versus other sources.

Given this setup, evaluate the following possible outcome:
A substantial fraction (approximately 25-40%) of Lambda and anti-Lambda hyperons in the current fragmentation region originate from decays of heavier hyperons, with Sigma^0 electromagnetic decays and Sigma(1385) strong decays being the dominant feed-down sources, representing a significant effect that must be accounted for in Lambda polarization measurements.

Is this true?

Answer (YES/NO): NO